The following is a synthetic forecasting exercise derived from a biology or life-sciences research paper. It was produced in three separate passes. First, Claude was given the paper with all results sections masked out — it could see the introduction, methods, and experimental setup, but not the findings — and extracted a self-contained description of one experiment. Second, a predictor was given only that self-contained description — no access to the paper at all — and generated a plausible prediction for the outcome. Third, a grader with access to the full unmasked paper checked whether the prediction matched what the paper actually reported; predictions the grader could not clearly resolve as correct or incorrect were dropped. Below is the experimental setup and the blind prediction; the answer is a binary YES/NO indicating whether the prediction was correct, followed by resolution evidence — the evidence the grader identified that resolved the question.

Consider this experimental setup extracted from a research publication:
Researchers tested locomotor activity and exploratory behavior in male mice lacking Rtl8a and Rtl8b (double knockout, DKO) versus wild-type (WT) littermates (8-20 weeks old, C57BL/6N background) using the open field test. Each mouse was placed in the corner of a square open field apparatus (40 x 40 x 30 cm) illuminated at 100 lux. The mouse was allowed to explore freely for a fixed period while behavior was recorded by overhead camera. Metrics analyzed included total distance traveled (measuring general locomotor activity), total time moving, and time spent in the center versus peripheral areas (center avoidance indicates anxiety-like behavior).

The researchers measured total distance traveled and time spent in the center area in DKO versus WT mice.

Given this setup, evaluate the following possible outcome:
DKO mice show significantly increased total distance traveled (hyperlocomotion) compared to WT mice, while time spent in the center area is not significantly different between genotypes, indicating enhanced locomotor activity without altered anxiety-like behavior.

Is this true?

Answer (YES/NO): NO